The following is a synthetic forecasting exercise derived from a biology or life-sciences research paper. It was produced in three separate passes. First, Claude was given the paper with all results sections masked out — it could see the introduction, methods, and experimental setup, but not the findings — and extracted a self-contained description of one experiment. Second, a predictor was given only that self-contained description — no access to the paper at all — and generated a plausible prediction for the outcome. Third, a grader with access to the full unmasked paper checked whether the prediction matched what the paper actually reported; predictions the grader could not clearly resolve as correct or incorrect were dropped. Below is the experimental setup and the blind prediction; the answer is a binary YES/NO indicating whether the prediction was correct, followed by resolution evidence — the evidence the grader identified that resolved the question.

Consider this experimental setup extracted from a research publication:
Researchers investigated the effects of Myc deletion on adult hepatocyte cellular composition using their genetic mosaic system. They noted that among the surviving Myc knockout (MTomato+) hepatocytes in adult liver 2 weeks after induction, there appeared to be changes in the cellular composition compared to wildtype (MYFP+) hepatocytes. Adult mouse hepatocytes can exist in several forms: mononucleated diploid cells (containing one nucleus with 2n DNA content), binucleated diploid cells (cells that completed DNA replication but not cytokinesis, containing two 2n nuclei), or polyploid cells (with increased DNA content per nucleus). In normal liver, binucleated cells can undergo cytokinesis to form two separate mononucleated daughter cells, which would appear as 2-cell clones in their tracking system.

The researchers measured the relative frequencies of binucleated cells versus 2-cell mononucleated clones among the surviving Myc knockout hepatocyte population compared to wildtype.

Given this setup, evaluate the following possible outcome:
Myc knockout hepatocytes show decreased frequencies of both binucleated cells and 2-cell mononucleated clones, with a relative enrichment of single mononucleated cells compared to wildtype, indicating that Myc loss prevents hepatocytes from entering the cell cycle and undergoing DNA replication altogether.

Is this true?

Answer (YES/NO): NO